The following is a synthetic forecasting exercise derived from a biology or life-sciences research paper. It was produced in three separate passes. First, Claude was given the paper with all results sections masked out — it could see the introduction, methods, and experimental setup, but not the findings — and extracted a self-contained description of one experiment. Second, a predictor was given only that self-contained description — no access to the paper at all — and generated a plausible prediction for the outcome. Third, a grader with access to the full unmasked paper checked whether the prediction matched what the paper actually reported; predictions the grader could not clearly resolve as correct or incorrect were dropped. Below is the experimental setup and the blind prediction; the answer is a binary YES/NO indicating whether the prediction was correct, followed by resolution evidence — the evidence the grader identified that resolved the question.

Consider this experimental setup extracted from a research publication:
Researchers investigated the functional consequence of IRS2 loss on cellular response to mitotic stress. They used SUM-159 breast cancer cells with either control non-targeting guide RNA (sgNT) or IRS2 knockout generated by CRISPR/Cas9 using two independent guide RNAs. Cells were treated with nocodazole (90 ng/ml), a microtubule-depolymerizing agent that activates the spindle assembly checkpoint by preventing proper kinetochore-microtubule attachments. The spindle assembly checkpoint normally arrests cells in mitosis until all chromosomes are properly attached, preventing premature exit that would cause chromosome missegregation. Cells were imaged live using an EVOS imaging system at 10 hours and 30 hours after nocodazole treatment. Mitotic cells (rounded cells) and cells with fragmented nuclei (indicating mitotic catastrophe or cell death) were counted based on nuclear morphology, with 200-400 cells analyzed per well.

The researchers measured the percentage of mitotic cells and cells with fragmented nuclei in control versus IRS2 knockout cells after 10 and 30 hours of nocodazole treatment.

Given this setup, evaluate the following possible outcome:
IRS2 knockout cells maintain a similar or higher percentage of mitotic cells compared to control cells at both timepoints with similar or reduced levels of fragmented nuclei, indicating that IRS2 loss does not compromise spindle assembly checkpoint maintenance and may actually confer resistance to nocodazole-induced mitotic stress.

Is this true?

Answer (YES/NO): NO